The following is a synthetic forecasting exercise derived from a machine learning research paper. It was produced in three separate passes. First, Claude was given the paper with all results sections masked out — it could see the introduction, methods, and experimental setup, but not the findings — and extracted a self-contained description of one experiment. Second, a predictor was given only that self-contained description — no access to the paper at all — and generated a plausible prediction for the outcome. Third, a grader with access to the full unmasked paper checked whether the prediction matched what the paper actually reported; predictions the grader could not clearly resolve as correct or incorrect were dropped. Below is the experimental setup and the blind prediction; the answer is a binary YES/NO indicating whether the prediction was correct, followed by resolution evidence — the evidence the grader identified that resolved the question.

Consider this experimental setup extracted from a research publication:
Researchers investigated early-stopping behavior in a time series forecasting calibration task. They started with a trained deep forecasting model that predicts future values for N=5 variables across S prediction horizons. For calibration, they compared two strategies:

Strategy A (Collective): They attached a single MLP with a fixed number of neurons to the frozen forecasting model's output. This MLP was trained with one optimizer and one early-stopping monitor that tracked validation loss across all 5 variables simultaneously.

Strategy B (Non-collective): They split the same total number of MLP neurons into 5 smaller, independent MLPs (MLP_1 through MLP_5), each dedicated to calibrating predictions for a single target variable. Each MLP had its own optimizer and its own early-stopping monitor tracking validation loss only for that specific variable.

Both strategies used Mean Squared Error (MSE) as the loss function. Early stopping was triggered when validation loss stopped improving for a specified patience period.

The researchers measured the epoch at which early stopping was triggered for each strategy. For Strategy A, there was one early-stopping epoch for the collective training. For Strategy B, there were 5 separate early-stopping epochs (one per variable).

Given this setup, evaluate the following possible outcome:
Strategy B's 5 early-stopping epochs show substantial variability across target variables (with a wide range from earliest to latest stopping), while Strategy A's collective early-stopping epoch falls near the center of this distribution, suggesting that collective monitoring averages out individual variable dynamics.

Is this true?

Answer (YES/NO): NO